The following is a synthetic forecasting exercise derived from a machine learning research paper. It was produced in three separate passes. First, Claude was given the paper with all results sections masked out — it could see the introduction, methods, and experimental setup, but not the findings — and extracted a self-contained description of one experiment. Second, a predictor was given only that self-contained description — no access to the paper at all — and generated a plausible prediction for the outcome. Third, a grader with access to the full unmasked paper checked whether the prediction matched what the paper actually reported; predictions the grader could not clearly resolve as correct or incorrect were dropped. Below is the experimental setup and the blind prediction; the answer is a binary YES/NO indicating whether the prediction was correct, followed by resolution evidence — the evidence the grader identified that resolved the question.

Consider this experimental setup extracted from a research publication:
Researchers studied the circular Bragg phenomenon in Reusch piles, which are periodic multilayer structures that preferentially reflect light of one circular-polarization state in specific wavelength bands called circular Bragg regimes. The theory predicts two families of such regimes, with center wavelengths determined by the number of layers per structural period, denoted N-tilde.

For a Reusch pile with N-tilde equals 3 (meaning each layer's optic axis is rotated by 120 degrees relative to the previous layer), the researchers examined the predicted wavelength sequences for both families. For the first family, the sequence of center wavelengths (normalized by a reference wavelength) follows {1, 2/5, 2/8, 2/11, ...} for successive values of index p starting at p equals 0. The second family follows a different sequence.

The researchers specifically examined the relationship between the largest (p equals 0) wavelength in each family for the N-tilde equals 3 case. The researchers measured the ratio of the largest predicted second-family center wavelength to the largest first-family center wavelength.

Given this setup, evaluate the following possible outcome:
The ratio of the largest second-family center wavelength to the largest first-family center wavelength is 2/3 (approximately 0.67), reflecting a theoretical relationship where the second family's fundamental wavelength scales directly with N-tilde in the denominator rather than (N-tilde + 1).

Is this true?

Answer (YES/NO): NO